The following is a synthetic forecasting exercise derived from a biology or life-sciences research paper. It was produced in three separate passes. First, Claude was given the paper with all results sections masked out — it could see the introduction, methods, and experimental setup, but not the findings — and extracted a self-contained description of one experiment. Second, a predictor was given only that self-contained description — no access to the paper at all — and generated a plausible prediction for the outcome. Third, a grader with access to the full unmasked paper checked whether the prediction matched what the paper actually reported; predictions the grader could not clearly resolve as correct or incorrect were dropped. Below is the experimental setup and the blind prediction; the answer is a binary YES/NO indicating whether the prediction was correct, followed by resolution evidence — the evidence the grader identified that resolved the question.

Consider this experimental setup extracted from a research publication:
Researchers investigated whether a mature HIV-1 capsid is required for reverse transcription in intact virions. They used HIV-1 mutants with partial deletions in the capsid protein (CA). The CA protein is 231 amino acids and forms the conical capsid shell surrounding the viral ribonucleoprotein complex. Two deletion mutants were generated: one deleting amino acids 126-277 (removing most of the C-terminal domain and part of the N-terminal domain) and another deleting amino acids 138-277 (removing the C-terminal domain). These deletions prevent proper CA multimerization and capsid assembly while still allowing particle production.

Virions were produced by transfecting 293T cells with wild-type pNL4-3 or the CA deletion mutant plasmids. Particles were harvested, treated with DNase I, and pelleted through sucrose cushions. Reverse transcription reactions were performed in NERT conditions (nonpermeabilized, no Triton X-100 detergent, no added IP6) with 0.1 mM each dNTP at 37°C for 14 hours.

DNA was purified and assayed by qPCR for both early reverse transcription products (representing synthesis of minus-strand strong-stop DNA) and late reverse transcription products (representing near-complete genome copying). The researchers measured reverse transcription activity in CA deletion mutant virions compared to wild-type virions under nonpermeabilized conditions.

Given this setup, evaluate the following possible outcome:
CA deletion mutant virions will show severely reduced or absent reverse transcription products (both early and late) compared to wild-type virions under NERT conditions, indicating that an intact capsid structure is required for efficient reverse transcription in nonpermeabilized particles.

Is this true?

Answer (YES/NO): NO